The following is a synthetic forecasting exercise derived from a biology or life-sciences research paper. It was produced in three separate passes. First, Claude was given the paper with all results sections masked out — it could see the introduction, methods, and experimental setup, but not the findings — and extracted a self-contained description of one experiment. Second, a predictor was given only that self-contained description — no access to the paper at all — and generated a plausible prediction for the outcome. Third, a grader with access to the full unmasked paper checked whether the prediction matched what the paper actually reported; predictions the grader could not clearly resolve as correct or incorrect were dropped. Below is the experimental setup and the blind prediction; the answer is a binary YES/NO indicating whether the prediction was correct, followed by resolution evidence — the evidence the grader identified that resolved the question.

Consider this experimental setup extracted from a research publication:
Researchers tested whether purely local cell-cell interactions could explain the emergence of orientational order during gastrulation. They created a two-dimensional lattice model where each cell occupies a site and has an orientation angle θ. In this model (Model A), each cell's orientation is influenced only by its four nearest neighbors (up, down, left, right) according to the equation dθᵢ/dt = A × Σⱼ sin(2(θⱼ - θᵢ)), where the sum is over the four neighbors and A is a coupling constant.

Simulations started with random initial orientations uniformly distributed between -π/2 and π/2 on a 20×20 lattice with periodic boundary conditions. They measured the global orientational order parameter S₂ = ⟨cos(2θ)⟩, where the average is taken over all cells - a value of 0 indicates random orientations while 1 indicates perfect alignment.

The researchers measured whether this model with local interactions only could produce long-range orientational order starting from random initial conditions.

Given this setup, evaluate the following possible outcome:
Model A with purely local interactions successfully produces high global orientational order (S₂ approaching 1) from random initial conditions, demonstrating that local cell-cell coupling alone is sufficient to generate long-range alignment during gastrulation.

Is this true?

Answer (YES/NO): NO